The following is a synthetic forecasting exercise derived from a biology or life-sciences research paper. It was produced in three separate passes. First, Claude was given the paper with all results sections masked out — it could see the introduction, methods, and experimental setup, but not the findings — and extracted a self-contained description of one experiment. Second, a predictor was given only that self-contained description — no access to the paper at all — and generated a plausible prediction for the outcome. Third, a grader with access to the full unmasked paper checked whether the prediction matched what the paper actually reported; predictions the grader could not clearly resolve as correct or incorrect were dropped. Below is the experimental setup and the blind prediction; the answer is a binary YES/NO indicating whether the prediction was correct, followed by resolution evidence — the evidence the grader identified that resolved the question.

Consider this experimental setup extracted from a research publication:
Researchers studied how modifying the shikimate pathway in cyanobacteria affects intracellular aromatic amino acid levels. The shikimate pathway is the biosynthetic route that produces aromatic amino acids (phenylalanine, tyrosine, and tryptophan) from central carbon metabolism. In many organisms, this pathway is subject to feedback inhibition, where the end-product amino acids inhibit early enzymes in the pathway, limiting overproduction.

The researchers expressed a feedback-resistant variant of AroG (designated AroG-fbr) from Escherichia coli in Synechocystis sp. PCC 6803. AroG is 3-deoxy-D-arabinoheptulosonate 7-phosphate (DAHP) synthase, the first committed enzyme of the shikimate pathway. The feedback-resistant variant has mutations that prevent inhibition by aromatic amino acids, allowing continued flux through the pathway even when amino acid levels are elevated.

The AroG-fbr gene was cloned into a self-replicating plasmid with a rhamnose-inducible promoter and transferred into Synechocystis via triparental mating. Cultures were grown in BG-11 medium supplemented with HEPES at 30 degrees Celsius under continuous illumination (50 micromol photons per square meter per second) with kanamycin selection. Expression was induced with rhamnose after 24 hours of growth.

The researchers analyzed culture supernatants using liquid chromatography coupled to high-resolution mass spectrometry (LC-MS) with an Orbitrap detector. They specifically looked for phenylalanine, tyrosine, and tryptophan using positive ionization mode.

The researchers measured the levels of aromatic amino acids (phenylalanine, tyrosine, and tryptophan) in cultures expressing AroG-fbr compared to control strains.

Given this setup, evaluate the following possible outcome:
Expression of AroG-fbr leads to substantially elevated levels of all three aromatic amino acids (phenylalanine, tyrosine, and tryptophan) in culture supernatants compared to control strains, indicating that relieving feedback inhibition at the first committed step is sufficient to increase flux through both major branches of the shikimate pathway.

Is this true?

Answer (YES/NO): YES